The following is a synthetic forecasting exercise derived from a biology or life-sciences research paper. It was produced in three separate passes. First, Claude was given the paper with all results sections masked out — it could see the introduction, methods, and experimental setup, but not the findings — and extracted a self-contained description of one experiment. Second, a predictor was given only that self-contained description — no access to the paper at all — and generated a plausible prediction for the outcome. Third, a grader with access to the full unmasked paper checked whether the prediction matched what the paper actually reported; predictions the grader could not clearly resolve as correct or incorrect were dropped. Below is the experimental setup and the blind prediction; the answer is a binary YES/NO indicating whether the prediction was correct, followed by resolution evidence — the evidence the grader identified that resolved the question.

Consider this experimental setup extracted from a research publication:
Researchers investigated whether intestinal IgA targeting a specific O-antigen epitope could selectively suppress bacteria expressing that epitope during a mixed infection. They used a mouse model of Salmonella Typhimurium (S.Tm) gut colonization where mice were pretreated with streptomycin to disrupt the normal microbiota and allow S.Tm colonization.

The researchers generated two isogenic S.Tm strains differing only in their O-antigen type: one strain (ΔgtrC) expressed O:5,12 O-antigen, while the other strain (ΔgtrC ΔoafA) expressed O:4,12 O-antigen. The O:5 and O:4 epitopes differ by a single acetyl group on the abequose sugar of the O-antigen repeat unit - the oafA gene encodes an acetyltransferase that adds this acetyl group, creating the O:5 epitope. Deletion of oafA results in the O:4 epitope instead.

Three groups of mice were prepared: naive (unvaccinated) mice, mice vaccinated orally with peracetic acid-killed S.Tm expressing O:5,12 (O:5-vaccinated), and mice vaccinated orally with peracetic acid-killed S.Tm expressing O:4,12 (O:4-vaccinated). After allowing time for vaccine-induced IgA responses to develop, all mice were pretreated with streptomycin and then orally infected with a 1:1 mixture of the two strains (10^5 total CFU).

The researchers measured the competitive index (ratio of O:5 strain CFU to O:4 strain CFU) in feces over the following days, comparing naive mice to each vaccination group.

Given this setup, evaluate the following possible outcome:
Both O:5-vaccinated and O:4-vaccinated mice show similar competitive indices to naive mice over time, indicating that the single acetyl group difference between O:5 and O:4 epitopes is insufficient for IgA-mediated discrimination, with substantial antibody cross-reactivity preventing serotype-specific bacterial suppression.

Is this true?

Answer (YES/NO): NO